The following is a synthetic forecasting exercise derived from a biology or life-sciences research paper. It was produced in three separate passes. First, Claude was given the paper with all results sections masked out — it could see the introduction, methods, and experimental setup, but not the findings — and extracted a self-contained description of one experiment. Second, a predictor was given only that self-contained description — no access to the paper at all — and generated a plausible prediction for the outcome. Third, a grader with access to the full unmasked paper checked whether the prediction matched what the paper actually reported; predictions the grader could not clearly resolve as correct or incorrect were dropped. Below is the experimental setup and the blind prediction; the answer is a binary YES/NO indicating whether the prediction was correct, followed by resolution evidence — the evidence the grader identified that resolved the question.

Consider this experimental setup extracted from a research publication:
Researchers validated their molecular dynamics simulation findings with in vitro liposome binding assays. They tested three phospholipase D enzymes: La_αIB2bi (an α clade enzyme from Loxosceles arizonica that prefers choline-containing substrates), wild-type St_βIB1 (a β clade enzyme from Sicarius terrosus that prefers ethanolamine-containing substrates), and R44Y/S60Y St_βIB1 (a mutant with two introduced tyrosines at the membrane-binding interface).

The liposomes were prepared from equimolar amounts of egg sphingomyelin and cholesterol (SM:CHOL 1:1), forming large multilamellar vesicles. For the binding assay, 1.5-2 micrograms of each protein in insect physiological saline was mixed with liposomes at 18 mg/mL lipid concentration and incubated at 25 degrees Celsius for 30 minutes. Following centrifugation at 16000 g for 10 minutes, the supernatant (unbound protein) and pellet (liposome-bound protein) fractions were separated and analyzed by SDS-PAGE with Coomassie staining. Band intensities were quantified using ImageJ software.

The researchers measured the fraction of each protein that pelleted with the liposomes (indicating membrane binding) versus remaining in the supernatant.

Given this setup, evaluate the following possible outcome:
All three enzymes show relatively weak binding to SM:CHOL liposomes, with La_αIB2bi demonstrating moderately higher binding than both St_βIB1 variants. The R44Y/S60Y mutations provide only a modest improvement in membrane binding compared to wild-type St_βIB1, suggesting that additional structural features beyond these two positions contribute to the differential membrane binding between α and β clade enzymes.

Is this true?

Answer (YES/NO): NO